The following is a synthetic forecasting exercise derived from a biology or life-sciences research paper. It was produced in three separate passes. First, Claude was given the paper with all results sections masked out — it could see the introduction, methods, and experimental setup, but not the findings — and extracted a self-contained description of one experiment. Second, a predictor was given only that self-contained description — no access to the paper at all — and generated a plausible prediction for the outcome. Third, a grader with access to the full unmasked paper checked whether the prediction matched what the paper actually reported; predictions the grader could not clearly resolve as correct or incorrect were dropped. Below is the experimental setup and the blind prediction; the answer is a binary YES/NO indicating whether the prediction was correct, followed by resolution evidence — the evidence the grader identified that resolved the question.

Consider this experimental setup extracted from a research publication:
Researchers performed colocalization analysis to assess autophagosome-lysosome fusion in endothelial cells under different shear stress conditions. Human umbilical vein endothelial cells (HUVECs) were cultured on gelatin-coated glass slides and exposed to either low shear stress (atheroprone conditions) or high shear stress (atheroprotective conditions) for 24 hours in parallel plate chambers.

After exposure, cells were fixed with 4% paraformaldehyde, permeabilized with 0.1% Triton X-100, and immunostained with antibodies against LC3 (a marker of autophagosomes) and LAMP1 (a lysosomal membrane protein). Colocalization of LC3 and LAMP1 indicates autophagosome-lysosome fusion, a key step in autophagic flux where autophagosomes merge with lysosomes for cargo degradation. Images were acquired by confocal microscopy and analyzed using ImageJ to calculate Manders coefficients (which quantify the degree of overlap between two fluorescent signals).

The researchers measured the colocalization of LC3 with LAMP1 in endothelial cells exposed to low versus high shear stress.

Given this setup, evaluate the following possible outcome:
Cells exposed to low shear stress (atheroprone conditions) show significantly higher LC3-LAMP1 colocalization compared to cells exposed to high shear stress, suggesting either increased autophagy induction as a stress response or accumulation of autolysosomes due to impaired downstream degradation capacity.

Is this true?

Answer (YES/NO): NO